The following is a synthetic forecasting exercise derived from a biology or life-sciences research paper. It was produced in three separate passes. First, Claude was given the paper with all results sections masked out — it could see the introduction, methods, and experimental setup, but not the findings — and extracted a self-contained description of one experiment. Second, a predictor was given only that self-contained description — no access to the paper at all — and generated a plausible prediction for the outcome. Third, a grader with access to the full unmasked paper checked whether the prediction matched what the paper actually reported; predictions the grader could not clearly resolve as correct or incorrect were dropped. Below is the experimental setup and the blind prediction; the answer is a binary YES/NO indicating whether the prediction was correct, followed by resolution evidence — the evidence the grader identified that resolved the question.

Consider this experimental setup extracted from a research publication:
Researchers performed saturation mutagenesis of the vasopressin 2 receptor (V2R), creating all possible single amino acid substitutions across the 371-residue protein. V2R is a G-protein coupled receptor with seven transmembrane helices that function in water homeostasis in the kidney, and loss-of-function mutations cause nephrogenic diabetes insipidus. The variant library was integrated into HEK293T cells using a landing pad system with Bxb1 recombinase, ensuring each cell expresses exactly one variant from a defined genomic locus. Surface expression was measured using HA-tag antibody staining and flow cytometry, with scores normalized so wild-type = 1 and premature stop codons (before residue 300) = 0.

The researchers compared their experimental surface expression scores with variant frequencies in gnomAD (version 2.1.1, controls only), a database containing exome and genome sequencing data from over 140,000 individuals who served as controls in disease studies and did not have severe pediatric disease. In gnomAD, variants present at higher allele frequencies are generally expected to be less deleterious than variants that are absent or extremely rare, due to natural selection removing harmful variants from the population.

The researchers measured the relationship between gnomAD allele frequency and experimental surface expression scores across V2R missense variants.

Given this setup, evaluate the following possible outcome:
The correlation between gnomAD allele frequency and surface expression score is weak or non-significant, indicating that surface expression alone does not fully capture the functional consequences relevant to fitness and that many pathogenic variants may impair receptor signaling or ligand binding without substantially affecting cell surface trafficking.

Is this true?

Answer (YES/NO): NO